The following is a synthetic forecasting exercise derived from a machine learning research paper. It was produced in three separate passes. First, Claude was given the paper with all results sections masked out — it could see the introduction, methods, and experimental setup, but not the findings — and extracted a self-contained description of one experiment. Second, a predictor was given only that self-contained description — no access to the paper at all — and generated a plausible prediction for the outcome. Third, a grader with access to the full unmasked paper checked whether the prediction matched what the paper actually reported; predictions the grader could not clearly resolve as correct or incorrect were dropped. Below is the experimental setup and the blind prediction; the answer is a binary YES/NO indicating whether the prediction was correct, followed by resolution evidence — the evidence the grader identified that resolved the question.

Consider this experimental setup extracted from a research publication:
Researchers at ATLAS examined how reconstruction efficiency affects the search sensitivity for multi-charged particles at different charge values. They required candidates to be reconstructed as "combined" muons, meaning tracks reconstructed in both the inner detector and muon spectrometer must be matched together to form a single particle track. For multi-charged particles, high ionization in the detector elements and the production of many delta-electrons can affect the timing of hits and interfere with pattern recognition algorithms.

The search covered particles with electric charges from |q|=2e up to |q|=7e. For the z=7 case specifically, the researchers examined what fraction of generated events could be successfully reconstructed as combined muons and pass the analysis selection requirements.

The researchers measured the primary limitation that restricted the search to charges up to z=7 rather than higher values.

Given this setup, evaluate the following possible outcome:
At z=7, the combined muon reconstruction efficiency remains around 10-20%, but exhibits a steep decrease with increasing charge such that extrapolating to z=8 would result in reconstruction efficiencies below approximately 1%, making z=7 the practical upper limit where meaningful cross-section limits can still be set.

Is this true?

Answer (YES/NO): NO